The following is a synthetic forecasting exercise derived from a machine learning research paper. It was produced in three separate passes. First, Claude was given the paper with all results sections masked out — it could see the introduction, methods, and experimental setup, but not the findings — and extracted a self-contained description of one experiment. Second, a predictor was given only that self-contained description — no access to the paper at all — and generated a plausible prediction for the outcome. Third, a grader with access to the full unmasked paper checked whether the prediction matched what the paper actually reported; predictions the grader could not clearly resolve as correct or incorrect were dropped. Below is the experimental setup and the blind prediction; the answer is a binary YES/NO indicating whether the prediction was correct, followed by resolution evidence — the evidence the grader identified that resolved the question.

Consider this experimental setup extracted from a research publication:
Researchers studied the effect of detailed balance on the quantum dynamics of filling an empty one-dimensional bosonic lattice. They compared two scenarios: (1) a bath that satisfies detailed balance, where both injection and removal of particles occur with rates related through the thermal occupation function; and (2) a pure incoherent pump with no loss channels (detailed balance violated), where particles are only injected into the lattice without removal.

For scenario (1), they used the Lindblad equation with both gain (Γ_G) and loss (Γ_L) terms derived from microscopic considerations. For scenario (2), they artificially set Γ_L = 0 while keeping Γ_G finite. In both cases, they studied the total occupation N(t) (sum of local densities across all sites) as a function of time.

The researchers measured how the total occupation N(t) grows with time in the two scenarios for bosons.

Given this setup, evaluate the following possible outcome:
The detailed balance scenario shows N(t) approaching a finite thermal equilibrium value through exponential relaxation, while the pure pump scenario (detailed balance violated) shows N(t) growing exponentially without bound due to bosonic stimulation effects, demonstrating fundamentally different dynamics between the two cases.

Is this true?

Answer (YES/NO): NO